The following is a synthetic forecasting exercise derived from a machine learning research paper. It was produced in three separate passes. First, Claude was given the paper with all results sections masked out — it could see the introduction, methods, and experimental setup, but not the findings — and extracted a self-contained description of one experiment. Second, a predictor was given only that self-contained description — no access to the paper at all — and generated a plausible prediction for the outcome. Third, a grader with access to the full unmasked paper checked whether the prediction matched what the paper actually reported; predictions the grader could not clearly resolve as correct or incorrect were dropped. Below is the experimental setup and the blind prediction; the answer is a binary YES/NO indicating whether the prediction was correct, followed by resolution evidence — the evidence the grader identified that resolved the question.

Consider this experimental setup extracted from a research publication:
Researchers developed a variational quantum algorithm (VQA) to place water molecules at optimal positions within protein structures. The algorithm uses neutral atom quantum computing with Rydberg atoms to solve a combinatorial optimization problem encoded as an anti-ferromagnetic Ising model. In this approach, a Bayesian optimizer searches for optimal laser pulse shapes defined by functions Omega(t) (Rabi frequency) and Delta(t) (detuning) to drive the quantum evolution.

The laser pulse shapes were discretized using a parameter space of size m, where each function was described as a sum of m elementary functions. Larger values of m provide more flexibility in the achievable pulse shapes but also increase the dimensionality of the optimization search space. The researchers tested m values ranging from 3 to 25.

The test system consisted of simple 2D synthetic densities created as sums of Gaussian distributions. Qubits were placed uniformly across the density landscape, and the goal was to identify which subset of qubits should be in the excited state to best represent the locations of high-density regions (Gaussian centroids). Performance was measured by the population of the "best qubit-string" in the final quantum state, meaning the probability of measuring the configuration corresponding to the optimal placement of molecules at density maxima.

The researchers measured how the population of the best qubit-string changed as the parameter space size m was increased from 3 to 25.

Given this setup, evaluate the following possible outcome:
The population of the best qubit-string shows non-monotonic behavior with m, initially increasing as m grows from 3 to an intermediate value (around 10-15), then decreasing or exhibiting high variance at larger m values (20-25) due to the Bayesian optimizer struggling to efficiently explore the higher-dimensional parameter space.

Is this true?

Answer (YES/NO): NO